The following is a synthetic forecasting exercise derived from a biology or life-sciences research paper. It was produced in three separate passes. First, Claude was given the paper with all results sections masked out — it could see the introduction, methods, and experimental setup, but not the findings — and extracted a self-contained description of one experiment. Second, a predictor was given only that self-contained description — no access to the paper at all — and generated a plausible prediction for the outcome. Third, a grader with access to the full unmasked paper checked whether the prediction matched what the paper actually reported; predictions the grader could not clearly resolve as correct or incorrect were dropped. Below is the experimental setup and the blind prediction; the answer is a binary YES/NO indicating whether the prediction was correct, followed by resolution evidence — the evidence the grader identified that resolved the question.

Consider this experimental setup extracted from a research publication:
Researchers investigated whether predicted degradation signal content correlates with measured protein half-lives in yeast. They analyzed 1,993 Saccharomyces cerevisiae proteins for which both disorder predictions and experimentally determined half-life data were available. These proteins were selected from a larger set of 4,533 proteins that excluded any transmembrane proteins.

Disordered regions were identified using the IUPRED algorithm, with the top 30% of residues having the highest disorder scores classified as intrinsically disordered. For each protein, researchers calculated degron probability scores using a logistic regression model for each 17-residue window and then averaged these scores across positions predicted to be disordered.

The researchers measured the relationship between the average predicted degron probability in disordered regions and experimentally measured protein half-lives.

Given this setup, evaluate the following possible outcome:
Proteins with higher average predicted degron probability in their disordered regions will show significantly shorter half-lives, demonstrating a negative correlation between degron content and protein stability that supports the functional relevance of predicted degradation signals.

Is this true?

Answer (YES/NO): YES